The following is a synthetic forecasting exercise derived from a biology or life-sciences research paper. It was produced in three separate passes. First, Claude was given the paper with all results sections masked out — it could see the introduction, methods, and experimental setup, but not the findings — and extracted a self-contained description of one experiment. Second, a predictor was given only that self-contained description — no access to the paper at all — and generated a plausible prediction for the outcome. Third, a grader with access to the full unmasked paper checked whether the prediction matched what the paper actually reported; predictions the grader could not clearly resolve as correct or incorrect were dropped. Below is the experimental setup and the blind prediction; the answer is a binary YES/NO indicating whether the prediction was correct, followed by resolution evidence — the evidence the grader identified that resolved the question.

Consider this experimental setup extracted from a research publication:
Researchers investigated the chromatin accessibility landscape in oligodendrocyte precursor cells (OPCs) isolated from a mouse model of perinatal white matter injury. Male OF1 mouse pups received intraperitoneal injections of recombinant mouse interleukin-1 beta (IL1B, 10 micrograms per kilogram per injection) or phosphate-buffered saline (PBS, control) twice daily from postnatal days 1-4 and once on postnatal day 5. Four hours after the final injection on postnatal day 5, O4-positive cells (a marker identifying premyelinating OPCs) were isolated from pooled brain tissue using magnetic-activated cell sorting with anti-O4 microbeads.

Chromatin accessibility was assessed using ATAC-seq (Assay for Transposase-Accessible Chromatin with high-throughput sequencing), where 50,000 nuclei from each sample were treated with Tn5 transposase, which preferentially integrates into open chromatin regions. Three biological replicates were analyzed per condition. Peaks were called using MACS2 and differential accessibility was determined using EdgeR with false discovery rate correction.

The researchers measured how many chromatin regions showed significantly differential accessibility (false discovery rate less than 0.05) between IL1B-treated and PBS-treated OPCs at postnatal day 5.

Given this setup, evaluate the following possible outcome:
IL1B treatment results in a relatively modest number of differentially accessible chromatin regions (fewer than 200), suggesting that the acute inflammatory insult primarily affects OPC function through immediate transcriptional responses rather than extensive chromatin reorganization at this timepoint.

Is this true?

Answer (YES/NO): NO